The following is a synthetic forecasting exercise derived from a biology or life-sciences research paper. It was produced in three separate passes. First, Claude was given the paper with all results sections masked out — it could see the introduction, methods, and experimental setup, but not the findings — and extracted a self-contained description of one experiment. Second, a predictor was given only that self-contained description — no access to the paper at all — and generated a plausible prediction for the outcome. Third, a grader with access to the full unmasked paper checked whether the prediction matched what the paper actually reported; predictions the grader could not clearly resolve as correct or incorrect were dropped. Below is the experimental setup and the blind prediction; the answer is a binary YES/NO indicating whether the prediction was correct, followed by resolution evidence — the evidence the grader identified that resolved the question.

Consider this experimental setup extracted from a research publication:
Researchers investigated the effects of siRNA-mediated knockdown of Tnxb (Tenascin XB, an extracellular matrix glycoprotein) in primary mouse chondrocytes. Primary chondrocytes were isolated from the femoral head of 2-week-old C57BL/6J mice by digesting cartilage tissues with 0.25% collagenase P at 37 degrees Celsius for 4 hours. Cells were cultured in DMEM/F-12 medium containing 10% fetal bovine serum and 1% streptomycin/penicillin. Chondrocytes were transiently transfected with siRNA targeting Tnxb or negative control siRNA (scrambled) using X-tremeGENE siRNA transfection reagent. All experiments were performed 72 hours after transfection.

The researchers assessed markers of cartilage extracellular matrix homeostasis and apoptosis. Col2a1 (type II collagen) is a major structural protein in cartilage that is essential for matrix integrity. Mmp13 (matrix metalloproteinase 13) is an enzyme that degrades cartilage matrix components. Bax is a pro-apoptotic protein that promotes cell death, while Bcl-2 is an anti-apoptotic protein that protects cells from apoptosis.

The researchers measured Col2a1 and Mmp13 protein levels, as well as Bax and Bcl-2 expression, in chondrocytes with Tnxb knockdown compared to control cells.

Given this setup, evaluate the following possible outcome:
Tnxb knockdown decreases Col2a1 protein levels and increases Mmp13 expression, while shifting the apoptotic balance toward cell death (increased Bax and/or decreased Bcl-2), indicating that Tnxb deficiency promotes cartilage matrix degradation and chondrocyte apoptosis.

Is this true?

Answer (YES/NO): YES